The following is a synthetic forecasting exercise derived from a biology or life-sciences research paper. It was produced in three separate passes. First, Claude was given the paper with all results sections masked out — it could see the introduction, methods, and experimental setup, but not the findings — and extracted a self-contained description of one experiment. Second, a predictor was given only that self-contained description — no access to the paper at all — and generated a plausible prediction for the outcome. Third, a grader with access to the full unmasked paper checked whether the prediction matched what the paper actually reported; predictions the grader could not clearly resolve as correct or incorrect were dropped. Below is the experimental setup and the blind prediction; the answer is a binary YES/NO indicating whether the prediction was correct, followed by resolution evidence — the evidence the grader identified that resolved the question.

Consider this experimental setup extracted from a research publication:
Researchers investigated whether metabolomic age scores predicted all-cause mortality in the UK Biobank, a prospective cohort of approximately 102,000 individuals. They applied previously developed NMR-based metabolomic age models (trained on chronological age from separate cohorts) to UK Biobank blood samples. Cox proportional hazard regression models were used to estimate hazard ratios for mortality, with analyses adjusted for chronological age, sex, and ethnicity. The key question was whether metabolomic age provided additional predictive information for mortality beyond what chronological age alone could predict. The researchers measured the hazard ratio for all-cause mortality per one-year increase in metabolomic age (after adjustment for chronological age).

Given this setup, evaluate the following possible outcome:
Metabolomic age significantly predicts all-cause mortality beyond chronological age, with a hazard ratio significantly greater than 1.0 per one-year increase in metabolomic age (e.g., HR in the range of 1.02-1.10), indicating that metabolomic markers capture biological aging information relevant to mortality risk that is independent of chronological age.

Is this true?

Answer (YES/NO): YES